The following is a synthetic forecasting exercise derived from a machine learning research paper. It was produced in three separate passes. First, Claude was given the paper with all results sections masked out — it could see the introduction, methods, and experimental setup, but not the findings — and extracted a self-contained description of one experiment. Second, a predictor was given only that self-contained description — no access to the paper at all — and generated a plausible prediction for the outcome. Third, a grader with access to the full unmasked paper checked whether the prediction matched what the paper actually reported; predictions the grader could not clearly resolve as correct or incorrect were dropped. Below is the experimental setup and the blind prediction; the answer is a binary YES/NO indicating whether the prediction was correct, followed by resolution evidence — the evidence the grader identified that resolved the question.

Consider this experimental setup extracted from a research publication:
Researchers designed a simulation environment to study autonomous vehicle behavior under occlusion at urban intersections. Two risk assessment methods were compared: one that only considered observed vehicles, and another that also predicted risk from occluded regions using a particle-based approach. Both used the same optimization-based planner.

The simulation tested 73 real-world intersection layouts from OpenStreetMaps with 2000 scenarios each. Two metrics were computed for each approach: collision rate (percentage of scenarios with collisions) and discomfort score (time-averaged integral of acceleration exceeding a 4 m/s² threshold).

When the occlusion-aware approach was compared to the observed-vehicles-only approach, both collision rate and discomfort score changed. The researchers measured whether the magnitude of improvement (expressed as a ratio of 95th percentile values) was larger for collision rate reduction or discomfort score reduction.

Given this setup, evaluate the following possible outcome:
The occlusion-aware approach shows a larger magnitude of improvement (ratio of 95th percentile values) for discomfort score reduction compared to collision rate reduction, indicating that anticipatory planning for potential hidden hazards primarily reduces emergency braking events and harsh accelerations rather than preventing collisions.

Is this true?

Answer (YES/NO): NO